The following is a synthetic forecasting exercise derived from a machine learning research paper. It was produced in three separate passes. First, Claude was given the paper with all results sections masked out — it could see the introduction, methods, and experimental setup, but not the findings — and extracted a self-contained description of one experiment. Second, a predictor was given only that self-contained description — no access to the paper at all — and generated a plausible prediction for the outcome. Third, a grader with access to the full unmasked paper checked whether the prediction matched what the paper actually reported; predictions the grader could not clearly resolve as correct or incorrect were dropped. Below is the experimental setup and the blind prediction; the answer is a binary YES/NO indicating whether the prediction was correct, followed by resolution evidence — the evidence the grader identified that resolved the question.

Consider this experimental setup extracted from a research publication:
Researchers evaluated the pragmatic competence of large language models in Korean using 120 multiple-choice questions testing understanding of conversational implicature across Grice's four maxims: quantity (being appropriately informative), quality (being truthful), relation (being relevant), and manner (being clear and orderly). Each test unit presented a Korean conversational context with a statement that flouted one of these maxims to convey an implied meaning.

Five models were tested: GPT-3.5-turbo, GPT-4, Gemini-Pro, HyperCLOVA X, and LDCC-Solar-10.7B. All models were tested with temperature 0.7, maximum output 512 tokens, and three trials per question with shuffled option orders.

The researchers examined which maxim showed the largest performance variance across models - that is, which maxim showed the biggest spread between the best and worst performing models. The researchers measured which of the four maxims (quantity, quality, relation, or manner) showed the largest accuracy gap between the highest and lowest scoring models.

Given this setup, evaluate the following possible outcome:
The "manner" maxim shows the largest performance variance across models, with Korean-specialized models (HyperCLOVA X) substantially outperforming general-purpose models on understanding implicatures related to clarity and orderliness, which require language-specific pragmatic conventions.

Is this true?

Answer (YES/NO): NO